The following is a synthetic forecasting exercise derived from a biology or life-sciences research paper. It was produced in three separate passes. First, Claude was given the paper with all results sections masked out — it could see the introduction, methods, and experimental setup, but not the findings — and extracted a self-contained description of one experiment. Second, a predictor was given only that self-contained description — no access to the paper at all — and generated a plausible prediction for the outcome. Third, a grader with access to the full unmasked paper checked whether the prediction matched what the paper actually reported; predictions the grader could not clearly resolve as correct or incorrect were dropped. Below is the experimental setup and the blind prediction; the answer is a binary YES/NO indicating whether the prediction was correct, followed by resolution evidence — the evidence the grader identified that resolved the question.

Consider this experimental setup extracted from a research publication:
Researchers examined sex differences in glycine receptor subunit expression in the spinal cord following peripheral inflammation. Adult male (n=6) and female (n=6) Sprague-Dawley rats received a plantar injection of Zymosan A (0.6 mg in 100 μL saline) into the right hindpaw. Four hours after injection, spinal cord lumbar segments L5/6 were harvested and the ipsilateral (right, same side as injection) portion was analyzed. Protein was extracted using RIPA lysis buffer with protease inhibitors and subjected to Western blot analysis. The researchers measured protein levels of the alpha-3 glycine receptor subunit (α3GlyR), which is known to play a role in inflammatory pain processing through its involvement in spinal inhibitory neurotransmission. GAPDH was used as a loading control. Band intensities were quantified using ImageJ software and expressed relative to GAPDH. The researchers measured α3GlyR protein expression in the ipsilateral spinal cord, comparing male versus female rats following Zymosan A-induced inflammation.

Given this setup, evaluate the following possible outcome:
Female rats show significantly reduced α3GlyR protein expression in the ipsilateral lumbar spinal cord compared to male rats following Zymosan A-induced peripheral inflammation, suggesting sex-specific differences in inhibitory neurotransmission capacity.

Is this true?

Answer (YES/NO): NO